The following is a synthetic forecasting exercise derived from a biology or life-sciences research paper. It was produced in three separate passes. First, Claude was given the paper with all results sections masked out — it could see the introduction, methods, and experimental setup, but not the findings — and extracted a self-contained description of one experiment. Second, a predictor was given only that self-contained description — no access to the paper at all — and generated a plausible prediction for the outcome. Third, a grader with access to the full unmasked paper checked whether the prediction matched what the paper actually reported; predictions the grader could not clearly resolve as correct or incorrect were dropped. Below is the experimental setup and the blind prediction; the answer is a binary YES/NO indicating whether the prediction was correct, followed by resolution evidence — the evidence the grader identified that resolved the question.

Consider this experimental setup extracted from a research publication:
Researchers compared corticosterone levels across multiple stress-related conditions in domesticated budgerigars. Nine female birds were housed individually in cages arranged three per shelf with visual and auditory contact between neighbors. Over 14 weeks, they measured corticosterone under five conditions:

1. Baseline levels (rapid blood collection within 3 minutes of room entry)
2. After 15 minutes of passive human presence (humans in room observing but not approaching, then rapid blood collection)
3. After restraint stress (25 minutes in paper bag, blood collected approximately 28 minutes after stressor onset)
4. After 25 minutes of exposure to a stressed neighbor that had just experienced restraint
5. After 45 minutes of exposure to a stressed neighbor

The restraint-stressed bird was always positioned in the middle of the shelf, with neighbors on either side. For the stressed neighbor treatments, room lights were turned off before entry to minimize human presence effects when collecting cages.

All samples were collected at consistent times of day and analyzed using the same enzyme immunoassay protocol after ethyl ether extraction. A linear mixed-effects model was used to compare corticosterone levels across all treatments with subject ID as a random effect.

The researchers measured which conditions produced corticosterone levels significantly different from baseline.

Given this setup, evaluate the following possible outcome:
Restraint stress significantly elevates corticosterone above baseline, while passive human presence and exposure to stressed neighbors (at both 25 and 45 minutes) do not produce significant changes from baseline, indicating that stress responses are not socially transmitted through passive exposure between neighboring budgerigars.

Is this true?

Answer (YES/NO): NO